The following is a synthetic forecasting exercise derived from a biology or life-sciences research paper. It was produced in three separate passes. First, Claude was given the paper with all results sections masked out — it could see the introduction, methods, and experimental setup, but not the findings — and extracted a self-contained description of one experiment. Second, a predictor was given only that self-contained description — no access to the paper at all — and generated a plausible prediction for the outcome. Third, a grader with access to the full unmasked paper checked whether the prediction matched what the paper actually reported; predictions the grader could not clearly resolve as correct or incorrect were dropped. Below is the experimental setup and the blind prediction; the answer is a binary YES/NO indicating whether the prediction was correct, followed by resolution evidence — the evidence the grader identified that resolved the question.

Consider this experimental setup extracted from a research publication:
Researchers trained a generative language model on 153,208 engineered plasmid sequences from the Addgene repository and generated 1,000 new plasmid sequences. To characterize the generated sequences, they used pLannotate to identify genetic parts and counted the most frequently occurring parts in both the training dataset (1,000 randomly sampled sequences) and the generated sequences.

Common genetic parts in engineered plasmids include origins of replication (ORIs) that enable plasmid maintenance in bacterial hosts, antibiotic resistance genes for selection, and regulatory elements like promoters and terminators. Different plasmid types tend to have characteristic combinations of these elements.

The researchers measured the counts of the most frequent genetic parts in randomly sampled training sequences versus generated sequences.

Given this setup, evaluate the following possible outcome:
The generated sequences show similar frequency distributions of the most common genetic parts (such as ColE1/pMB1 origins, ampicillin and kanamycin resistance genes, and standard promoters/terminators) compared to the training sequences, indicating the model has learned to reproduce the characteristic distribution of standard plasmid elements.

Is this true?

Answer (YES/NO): YES